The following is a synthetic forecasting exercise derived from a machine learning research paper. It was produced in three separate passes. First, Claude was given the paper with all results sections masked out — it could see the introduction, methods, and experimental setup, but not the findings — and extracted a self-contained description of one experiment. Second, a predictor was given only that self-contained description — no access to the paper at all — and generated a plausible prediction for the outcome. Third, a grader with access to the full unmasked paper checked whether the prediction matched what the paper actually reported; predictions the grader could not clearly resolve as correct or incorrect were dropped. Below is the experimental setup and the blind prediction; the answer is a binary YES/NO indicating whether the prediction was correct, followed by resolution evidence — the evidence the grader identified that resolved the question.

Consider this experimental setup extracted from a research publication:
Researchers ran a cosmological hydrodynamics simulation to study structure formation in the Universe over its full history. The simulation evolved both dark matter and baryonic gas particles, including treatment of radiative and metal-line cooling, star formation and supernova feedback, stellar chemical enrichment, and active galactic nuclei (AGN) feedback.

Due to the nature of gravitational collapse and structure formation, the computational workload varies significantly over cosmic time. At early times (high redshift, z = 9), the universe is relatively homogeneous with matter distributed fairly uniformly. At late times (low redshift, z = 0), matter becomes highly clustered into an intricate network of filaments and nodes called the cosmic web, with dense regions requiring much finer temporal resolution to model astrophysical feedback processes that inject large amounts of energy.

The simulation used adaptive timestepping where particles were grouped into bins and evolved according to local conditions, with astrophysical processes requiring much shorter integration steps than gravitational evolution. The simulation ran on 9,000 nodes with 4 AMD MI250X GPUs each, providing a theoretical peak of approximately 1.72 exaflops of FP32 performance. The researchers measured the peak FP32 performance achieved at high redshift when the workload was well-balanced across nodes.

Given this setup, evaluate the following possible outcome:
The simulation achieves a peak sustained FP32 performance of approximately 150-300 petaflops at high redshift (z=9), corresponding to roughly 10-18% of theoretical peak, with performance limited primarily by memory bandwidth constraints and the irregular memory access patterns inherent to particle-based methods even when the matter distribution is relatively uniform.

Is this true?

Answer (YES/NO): NO